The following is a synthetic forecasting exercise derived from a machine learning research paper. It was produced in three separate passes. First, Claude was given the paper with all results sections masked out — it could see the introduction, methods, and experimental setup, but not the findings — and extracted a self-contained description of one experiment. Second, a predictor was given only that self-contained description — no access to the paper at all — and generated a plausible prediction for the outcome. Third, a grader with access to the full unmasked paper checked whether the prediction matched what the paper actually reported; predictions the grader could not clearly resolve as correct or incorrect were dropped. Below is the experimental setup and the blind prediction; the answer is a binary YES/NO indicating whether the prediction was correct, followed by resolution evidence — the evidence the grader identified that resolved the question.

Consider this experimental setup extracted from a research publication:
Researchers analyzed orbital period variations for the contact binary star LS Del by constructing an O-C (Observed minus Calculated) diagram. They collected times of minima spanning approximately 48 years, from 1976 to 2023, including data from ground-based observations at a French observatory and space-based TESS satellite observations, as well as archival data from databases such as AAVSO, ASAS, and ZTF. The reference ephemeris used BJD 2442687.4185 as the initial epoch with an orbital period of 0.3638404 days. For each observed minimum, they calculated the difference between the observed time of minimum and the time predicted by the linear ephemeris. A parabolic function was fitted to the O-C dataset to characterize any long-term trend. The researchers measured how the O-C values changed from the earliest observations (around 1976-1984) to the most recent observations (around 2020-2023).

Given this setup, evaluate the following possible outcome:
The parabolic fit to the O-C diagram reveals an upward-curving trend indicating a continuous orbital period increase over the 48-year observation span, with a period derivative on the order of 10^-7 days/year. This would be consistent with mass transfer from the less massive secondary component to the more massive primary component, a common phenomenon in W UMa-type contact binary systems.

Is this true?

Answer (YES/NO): NO